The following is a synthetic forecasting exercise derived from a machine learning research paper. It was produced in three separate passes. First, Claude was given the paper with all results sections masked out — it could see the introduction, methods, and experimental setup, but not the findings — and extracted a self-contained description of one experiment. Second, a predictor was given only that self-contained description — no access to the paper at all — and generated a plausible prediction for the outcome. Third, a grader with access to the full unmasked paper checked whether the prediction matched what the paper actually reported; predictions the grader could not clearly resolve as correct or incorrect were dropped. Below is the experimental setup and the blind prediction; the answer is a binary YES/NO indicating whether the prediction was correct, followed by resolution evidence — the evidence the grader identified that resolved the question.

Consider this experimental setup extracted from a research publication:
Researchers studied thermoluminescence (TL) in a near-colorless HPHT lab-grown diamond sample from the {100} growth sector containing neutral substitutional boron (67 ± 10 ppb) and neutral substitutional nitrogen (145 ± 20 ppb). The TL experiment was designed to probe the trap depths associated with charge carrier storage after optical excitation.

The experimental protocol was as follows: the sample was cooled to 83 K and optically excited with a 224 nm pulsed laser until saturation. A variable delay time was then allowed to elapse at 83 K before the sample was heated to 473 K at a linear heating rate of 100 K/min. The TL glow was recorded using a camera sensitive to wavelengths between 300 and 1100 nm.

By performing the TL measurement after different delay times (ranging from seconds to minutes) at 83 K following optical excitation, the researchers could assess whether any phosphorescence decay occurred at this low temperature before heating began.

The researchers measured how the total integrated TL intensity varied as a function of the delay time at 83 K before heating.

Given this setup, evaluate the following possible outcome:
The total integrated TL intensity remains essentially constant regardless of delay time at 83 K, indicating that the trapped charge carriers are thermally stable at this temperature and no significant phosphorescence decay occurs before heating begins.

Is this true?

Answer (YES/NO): NO